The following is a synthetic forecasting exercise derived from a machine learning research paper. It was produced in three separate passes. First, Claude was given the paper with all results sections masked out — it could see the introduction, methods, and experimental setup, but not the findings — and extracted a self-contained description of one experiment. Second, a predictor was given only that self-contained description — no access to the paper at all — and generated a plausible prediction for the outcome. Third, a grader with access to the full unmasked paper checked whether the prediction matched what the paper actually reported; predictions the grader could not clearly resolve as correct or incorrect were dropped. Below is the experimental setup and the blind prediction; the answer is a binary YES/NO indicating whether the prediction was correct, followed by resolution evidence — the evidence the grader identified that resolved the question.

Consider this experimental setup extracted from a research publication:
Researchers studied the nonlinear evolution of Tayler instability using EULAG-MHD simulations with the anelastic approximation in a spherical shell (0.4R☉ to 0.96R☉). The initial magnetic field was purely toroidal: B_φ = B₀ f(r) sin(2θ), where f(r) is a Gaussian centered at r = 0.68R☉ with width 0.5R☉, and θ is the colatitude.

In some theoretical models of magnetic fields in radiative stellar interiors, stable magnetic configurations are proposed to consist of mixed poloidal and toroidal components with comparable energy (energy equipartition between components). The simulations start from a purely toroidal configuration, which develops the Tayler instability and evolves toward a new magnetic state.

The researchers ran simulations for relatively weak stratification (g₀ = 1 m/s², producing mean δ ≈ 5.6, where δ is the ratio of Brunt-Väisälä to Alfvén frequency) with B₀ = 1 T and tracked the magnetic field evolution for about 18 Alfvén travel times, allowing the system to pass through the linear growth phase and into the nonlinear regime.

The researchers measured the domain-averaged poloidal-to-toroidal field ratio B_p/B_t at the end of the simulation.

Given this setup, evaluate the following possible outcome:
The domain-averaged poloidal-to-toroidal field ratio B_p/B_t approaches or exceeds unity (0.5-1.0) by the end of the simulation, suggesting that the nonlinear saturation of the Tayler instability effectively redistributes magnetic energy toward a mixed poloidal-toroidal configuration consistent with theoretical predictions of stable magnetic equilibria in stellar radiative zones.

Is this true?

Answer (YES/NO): NO